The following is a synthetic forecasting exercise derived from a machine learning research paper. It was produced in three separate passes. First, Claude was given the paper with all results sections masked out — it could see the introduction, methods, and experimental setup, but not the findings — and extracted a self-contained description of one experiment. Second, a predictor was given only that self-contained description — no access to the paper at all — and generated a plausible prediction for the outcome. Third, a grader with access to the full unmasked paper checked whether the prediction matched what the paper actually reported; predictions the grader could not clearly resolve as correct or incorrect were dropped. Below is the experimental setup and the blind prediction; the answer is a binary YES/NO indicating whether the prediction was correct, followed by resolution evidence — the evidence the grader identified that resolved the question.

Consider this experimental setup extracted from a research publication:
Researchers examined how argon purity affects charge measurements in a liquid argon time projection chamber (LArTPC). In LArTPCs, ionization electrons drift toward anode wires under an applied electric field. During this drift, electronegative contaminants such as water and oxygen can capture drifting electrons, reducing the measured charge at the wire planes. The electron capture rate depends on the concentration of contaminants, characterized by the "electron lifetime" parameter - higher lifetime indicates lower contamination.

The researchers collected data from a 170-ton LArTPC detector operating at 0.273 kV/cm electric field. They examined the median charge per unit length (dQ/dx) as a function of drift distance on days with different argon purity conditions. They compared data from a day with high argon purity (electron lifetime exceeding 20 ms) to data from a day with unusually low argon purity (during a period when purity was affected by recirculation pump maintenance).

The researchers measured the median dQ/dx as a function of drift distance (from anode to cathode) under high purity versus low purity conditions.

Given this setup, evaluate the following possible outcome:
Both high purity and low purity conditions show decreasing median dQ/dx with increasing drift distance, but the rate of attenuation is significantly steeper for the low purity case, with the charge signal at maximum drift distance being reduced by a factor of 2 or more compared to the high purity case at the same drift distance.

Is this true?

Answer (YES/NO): NO